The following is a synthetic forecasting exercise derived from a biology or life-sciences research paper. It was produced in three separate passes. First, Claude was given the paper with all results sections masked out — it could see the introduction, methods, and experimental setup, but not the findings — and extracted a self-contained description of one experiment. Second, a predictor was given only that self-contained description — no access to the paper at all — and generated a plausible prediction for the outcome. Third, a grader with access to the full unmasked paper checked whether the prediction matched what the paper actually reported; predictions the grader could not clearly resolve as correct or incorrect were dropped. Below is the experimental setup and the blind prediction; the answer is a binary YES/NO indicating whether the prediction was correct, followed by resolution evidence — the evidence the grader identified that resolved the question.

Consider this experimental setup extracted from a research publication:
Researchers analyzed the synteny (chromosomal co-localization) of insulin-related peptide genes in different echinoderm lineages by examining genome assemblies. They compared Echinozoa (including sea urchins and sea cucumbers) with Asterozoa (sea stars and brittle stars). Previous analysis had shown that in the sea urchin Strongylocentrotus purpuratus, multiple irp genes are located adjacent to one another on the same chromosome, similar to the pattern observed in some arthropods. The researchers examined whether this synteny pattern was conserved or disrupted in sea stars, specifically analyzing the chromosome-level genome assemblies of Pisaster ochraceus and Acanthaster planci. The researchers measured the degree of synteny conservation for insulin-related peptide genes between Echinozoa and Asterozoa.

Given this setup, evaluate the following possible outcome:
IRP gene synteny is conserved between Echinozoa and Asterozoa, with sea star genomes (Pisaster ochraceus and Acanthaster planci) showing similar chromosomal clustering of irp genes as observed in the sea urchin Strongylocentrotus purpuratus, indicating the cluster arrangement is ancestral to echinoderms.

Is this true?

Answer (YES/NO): NO